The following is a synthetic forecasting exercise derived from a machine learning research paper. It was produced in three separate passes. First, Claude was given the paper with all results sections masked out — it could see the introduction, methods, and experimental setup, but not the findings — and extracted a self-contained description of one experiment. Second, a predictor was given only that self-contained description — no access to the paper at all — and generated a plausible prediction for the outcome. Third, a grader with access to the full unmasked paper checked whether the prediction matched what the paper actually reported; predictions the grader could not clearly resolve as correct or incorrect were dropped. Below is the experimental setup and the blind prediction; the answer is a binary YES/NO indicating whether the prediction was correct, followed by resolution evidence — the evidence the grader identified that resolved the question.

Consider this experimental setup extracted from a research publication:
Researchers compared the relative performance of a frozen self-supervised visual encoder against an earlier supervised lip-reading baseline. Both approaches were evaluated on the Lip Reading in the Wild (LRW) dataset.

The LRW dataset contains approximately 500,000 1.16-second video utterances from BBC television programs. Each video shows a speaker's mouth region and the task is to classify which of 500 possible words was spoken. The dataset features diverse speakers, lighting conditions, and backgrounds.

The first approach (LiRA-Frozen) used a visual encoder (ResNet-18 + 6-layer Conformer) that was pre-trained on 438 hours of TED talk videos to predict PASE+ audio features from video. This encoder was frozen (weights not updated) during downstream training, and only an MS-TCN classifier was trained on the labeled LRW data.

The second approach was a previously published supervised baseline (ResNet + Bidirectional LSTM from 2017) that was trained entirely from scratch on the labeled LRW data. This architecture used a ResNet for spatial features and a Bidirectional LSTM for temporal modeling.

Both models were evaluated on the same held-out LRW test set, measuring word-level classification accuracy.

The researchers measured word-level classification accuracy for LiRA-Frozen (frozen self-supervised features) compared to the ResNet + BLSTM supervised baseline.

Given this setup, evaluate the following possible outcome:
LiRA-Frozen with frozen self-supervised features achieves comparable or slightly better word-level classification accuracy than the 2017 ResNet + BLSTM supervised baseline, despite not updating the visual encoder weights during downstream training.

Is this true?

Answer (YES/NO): YES